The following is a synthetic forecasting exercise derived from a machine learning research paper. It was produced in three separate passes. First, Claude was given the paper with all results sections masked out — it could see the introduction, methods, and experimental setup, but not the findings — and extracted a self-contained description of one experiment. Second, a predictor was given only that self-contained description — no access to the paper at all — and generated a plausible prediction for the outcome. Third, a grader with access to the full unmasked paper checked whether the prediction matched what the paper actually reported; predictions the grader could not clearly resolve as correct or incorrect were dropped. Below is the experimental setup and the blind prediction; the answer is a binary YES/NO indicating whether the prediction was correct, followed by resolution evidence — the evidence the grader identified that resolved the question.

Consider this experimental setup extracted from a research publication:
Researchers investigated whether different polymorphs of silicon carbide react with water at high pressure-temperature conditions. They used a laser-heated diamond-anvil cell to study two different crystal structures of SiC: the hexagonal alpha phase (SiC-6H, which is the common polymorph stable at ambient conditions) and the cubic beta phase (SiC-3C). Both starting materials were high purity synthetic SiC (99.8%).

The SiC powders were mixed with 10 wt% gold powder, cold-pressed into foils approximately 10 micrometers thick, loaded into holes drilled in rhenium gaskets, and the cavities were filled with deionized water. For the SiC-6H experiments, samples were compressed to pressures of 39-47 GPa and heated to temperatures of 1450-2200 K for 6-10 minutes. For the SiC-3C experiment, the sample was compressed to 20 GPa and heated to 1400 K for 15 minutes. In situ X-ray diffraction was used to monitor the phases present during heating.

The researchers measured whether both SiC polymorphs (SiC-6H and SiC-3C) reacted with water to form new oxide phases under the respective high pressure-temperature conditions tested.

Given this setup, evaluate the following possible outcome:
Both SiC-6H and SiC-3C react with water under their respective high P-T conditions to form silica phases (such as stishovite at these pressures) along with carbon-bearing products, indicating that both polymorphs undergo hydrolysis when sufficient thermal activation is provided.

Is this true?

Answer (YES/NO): YES